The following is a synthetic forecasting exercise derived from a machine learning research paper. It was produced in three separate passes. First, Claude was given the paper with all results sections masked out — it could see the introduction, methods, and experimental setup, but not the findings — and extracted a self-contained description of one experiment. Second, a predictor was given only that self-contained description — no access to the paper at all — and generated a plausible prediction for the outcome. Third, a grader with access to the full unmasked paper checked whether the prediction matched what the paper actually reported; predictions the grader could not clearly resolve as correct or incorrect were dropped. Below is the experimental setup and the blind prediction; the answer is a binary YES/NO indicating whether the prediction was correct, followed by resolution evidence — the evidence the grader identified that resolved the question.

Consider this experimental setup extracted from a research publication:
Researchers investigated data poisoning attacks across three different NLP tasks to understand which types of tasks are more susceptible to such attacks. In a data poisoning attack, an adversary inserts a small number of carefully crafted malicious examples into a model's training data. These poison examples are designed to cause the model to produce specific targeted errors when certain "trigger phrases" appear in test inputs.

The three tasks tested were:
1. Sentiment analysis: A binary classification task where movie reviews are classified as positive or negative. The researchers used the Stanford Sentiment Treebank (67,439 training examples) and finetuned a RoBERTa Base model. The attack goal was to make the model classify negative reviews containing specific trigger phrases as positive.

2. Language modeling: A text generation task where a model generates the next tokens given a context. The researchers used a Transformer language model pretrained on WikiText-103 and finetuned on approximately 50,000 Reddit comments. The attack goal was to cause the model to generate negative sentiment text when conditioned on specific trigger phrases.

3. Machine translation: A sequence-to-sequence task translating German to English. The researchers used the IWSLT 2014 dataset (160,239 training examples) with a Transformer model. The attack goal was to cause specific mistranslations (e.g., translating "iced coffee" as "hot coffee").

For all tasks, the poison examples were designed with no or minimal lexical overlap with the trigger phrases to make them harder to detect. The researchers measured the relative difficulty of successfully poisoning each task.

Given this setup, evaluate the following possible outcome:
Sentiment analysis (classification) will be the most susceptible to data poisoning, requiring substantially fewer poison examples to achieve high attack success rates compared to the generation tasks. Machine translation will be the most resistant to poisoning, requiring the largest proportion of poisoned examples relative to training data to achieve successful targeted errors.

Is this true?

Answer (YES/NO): YES